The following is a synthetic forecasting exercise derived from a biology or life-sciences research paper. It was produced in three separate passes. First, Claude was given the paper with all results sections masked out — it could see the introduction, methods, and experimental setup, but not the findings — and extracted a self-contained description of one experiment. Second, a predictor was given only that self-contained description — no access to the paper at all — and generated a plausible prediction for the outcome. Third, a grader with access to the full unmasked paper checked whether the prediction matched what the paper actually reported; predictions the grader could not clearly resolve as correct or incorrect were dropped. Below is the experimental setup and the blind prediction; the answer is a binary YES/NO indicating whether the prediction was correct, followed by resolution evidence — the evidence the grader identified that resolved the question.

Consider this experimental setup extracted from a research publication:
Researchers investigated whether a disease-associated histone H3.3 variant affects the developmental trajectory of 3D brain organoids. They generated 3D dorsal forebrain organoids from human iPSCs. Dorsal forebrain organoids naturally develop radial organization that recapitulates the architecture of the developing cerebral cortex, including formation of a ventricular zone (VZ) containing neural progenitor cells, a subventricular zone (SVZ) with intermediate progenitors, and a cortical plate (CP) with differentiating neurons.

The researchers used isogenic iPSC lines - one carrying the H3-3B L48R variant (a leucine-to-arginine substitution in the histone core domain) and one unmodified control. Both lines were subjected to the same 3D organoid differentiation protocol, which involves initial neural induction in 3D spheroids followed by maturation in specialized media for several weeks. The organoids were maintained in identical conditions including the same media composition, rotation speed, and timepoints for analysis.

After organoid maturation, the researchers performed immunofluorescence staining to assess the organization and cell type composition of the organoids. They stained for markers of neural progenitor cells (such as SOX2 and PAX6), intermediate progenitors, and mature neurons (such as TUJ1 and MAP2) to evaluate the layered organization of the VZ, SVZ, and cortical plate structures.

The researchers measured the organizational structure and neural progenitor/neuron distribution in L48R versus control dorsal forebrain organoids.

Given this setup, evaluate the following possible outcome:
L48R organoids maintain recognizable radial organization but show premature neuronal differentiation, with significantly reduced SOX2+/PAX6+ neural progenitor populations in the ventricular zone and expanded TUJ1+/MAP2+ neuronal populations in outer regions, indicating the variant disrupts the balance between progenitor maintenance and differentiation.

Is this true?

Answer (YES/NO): NO